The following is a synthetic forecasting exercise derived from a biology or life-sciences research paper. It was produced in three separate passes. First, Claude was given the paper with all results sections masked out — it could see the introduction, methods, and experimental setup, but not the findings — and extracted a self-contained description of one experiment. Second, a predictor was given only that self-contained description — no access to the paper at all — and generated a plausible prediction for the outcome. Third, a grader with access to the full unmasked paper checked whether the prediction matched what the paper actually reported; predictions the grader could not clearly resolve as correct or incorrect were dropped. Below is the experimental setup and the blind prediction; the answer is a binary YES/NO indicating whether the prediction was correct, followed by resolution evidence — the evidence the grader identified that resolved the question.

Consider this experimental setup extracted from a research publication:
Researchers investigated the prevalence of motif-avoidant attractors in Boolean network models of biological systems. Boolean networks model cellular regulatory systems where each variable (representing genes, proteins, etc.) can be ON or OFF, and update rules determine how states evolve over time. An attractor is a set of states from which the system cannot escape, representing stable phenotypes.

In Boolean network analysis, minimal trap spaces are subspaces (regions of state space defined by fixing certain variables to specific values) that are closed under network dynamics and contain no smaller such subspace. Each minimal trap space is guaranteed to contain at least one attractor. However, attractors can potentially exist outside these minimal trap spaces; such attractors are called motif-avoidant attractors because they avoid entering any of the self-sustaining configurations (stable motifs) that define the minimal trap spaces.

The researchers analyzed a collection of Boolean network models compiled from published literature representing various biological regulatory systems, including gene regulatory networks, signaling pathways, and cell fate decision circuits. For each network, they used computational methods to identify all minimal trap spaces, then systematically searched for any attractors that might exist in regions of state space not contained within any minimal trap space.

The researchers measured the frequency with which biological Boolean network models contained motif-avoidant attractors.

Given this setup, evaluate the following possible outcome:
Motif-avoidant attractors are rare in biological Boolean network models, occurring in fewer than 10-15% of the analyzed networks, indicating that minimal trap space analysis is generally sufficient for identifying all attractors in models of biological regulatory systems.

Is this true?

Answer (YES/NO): YES